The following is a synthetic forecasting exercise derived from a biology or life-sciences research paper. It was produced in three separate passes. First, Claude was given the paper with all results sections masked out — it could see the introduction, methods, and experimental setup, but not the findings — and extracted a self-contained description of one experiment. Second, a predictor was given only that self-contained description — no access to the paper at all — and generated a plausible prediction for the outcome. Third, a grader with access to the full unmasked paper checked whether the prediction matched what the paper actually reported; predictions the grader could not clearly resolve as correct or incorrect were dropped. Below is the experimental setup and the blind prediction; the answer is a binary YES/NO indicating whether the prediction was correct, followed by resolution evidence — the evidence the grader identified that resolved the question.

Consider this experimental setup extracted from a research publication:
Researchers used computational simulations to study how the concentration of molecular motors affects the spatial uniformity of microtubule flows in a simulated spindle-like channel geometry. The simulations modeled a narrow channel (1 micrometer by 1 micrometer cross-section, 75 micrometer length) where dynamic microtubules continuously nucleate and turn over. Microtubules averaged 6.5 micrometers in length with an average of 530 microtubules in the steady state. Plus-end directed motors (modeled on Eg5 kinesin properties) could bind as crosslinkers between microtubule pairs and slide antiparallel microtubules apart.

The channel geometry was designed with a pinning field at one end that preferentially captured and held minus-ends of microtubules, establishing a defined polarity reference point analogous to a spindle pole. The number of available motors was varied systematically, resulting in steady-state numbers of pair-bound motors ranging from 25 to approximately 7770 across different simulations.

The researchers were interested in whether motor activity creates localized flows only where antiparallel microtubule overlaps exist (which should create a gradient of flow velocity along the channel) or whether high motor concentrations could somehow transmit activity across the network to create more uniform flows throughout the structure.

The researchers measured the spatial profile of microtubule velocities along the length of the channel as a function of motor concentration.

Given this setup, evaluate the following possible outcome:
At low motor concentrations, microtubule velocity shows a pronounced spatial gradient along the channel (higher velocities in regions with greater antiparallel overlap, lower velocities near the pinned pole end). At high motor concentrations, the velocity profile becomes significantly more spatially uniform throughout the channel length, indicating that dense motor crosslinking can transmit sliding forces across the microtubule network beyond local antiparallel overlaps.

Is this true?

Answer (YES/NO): YES